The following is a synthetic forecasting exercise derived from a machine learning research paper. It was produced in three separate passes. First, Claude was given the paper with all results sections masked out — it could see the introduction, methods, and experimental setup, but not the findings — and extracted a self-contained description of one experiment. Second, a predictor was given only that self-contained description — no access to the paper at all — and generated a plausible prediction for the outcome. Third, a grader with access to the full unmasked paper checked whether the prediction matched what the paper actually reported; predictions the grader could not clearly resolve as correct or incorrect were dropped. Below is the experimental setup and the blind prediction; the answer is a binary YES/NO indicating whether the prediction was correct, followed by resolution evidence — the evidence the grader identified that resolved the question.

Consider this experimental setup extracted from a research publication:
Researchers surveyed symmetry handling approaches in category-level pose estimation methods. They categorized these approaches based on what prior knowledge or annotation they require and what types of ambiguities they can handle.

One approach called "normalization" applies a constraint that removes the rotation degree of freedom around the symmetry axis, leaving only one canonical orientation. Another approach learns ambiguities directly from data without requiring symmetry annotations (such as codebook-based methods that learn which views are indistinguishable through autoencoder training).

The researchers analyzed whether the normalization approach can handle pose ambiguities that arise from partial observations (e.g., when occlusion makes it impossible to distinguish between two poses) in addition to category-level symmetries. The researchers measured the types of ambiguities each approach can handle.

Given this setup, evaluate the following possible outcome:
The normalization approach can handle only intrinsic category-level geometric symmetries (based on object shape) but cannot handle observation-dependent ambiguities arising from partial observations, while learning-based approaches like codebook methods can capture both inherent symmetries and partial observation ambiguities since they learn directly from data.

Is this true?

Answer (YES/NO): YES